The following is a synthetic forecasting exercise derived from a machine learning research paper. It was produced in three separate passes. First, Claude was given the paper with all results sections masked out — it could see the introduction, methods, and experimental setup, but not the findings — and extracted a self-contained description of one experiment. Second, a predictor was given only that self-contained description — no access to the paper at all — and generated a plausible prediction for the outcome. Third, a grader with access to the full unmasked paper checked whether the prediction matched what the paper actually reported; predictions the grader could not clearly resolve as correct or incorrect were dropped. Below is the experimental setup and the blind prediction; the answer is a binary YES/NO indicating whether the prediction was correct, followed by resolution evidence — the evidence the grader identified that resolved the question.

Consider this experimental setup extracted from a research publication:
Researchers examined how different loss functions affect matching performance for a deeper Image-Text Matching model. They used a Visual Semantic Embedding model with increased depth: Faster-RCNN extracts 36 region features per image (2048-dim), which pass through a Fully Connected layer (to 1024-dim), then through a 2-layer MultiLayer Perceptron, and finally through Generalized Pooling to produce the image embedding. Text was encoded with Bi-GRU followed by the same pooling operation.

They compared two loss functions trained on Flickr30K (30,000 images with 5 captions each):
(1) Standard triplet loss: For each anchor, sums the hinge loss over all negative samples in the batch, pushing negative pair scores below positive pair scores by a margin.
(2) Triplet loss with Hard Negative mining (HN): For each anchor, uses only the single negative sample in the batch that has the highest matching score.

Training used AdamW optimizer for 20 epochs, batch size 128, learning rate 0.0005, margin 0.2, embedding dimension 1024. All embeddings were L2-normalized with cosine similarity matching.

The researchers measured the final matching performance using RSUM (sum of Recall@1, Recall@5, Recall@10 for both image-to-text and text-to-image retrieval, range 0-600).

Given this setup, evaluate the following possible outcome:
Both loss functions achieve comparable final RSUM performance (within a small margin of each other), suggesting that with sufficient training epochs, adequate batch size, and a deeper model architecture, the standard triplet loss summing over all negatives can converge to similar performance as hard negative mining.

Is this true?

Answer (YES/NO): NO